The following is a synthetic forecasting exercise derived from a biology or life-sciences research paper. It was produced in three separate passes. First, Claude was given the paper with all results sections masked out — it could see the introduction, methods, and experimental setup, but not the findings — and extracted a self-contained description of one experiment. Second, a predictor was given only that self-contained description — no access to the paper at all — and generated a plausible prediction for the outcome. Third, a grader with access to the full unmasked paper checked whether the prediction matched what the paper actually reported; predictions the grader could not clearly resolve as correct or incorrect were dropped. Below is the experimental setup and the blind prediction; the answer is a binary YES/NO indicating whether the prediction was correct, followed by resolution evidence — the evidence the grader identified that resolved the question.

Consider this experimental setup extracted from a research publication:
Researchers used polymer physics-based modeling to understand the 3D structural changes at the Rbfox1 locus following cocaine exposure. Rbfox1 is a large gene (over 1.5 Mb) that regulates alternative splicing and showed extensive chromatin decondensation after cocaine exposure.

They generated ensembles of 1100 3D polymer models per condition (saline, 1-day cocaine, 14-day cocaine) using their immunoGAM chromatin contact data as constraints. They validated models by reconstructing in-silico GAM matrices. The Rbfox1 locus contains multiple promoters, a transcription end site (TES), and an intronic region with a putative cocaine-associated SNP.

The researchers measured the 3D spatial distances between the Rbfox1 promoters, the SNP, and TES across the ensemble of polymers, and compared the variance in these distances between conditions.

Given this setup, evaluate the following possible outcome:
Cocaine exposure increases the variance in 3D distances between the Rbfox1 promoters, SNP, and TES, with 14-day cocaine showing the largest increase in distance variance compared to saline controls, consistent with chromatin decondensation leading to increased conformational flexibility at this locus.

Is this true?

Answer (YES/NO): YES